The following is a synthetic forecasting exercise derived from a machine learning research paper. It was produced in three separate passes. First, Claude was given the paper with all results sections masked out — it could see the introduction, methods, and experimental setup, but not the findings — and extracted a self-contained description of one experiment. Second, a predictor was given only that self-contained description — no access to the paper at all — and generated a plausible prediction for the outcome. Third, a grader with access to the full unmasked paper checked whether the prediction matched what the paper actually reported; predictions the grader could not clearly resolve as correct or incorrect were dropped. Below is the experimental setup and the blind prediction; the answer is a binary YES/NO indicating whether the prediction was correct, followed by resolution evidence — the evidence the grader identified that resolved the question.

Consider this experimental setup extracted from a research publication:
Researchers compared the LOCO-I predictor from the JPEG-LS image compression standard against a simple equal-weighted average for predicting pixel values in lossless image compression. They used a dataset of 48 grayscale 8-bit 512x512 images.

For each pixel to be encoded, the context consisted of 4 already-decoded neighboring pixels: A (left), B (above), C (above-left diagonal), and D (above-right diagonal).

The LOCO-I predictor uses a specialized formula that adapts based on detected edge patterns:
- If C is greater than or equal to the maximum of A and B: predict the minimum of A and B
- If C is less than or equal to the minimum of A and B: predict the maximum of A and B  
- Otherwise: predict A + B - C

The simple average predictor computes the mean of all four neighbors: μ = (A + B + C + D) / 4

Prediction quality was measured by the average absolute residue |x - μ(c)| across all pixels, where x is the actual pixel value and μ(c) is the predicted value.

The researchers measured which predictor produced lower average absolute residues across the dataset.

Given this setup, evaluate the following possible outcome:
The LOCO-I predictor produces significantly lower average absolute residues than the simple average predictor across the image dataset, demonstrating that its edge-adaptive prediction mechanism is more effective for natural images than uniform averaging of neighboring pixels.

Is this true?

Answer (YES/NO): NO